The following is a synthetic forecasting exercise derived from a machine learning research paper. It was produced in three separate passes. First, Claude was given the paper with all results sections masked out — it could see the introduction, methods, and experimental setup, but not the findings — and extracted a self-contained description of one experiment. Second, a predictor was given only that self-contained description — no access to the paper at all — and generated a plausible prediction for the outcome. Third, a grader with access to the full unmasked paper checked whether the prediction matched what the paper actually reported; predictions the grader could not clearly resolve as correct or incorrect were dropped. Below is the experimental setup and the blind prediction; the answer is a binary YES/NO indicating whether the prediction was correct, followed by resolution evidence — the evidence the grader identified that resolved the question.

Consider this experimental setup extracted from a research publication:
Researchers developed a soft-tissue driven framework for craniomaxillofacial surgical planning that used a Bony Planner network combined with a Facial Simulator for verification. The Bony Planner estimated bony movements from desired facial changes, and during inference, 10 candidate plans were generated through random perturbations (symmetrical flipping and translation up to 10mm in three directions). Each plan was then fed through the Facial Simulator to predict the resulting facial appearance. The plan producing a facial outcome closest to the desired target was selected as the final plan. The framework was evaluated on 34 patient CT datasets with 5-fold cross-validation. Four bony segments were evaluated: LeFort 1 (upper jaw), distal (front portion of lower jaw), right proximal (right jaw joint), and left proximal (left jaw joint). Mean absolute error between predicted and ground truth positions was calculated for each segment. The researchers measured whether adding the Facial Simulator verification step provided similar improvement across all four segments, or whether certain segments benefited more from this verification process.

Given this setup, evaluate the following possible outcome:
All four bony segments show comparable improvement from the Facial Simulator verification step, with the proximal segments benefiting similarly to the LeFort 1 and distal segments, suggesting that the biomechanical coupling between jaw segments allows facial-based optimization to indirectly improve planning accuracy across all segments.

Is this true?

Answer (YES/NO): NO